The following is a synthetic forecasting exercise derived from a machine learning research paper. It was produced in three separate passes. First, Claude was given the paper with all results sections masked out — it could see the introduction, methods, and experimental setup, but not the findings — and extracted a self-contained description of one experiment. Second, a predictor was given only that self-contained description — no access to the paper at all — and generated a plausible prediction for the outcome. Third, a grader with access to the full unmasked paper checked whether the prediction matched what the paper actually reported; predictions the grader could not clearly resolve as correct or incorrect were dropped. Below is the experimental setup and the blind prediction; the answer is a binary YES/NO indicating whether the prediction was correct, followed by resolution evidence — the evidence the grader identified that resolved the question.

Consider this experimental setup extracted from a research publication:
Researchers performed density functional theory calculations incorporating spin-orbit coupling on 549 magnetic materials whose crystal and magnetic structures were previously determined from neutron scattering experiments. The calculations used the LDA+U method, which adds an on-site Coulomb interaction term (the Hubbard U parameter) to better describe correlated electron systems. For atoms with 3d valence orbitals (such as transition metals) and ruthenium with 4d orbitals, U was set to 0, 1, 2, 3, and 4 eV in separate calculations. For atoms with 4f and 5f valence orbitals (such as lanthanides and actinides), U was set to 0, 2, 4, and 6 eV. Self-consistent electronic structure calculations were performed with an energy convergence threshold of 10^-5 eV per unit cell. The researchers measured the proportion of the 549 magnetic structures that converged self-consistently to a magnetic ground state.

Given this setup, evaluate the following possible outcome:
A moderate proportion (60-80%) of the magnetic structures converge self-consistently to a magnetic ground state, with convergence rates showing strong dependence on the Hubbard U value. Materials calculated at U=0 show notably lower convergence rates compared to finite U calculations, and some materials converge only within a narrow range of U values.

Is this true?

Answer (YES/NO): NO